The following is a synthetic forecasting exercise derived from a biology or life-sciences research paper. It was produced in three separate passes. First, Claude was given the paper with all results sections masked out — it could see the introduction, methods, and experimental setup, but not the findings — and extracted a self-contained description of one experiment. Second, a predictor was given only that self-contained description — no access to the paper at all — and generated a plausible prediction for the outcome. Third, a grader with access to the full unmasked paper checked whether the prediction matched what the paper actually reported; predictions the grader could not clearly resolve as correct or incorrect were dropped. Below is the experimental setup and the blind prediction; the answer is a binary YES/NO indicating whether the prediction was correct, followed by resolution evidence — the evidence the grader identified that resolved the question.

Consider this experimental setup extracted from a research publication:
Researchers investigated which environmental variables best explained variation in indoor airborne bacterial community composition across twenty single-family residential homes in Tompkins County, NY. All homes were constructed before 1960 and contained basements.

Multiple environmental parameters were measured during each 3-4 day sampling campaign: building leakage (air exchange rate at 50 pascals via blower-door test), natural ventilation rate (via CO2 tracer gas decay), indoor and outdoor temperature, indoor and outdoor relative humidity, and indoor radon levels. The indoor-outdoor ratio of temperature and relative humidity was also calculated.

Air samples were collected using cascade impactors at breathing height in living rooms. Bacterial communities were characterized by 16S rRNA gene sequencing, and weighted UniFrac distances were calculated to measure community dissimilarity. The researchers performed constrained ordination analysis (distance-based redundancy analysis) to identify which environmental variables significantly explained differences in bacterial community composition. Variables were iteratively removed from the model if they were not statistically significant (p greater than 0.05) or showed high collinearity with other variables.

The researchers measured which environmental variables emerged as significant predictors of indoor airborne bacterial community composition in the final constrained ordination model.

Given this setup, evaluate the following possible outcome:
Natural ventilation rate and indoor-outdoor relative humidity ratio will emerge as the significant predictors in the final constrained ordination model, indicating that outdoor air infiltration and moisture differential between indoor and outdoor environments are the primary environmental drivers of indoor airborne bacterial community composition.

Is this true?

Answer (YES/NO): NO